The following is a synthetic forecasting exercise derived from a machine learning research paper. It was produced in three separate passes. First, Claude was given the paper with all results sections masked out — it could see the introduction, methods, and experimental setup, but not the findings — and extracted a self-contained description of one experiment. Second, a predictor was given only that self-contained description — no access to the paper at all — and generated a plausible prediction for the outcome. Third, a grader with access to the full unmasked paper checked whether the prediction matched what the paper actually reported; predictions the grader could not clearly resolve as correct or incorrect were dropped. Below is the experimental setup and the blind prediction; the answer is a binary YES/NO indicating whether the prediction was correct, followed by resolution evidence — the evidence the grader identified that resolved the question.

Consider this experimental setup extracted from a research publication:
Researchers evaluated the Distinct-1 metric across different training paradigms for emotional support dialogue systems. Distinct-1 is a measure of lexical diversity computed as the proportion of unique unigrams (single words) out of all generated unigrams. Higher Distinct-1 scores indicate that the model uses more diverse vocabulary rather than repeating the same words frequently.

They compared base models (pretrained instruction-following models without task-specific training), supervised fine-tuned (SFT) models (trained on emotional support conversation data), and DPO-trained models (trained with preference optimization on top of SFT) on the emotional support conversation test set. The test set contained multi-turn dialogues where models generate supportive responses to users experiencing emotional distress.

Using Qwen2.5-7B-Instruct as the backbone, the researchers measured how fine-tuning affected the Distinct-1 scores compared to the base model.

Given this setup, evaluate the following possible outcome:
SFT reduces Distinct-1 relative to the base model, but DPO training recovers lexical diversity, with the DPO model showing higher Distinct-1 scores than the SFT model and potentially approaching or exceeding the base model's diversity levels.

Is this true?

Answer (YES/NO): NO